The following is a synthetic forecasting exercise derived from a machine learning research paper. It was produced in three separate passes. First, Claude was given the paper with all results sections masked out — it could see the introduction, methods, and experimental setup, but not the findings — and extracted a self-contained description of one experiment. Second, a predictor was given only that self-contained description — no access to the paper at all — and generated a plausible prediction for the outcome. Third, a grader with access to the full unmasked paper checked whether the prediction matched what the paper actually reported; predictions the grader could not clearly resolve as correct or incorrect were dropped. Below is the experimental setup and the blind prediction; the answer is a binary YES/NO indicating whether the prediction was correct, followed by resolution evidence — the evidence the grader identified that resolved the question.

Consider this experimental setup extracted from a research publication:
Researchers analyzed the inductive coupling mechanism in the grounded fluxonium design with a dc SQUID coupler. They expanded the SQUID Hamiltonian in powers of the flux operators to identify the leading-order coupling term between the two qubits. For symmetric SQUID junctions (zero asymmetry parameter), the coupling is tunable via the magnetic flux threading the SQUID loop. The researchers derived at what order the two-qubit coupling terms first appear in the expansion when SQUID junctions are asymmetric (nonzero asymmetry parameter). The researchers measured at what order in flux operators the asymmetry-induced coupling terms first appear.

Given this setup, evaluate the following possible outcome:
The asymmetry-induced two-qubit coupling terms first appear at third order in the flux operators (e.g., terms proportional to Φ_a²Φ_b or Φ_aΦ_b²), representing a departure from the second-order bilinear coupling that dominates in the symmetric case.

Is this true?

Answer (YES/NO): YES